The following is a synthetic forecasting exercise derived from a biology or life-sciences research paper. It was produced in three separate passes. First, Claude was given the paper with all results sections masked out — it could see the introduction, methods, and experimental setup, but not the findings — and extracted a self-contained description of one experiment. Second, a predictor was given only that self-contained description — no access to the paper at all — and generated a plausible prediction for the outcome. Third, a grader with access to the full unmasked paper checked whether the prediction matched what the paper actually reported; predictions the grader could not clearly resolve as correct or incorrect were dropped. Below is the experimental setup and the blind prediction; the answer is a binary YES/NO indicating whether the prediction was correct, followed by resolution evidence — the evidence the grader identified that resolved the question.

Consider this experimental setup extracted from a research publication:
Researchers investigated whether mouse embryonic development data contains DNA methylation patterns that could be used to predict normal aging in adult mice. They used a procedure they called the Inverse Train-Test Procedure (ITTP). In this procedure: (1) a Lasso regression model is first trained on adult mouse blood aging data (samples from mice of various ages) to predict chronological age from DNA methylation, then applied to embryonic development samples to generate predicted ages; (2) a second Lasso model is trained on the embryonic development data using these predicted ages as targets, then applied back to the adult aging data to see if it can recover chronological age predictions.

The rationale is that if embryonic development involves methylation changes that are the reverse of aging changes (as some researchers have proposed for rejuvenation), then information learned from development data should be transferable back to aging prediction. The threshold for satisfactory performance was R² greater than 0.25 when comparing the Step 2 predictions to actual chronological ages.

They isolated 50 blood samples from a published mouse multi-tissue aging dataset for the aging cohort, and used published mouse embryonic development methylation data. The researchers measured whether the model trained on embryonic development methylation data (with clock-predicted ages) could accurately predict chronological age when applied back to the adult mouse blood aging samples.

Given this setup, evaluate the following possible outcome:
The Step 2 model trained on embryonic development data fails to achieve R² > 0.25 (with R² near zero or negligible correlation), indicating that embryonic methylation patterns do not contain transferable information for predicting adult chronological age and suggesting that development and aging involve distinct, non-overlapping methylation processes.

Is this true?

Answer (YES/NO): YES